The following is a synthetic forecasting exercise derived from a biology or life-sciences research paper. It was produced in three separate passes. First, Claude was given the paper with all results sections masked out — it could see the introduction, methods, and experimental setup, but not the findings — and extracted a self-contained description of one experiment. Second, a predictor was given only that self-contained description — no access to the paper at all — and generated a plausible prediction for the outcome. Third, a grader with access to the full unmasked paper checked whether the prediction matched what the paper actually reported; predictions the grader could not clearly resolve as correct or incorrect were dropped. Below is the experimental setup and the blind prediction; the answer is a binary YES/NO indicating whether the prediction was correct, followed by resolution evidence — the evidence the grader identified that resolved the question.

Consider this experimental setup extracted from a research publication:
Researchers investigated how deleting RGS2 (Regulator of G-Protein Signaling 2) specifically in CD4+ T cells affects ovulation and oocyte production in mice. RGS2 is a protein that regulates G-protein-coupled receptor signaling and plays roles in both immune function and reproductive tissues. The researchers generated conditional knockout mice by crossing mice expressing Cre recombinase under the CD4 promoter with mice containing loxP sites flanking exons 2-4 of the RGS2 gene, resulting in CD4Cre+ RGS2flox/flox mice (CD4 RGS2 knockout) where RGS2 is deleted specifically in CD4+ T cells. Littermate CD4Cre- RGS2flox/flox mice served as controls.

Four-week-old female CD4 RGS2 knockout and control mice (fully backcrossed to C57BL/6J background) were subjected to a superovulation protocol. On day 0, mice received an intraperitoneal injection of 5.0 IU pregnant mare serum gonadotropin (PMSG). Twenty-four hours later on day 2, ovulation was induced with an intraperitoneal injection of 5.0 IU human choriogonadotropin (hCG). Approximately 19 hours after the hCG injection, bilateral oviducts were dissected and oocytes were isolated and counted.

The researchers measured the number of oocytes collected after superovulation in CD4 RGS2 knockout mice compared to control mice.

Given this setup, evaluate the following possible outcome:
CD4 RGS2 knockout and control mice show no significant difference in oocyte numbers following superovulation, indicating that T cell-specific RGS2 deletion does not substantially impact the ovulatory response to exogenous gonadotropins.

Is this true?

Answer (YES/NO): NO